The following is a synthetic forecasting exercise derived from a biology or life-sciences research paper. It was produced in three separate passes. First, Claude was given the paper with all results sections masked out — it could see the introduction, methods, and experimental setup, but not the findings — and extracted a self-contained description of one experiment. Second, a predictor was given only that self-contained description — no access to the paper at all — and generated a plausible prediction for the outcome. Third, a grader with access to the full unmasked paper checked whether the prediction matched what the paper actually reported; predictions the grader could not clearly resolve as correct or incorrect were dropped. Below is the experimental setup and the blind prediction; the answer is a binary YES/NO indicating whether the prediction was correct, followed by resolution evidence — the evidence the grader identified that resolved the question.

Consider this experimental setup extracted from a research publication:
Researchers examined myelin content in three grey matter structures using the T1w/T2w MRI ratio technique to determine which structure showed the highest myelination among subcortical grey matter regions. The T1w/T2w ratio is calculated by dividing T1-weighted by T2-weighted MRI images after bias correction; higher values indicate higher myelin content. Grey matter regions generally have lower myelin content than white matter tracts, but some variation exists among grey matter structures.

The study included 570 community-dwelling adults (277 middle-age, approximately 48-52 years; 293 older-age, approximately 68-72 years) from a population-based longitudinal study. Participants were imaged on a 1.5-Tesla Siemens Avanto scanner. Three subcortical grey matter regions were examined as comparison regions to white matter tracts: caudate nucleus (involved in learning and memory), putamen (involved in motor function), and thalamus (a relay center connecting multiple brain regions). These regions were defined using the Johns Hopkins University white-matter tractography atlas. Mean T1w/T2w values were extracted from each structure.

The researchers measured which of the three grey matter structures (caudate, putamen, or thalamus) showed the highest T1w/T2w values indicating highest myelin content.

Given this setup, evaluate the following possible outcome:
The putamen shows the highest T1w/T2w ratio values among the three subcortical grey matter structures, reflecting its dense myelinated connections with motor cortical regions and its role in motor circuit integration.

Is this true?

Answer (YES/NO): NO